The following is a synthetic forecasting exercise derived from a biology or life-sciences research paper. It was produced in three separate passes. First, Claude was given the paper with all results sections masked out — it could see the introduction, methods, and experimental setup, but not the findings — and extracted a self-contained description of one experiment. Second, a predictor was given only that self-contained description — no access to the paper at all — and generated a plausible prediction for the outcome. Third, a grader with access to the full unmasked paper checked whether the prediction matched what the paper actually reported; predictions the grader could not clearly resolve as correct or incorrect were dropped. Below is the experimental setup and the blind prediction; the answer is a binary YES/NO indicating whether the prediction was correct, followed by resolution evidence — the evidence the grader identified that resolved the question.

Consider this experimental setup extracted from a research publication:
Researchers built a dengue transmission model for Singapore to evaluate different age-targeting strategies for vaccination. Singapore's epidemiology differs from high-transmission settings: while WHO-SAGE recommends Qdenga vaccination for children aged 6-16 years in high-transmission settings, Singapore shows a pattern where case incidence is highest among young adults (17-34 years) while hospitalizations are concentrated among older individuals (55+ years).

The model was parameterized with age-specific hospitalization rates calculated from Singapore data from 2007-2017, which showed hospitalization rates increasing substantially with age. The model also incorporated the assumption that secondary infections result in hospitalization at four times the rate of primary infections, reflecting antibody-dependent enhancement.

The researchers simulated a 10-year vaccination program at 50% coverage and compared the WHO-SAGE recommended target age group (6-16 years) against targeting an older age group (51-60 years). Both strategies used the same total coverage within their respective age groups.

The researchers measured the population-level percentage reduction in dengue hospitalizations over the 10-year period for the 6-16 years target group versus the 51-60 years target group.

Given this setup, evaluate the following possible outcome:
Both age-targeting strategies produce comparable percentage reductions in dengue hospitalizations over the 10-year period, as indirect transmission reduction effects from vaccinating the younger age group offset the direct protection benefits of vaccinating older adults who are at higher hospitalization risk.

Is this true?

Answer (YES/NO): NO